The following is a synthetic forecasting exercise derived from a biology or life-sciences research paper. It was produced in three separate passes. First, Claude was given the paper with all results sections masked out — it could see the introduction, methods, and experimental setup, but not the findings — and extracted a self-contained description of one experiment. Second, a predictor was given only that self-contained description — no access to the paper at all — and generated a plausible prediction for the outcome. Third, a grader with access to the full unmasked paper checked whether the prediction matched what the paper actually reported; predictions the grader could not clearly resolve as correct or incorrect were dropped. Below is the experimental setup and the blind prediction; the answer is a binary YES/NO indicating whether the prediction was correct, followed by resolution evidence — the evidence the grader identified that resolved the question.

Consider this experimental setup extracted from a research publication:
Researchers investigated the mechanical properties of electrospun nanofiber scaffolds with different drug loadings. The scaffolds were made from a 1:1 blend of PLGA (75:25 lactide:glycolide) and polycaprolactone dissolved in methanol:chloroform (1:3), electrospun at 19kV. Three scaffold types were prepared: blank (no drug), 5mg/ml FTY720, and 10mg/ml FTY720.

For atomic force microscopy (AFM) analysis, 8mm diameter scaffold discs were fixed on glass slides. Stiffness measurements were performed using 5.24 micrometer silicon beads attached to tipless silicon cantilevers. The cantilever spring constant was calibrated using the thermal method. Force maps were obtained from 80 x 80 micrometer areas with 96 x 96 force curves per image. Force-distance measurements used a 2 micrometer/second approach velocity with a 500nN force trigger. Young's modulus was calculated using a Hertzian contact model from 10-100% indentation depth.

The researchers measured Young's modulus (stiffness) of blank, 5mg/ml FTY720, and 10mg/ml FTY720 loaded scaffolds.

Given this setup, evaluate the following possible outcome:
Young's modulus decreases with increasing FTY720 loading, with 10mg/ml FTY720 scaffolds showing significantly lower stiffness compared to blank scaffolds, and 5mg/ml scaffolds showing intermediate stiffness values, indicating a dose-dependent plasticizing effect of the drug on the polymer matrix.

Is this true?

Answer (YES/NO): NO